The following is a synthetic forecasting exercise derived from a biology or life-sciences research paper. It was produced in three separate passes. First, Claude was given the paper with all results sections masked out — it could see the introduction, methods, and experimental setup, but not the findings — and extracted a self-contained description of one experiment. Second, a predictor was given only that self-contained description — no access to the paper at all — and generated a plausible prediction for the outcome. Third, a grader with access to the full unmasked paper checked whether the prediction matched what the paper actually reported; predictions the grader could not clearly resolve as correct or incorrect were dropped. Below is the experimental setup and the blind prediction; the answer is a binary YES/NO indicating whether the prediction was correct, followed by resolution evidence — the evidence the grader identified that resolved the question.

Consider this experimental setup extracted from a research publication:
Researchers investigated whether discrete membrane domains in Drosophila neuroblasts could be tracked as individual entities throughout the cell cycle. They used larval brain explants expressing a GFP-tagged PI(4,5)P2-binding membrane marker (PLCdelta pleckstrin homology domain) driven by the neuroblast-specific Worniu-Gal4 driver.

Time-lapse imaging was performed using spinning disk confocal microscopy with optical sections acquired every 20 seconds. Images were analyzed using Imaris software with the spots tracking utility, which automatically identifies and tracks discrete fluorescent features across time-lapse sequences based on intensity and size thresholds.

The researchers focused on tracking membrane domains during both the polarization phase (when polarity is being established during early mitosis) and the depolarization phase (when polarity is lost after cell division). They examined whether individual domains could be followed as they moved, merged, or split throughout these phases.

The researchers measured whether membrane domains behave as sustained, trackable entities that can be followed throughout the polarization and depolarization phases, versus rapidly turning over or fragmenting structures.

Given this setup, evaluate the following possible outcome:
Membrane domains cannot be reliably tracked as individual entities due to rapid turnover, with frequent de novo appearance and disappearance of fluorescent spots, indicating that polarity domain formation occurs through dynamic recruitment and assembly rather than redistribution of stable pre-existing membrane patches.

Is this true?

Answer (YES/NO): NO